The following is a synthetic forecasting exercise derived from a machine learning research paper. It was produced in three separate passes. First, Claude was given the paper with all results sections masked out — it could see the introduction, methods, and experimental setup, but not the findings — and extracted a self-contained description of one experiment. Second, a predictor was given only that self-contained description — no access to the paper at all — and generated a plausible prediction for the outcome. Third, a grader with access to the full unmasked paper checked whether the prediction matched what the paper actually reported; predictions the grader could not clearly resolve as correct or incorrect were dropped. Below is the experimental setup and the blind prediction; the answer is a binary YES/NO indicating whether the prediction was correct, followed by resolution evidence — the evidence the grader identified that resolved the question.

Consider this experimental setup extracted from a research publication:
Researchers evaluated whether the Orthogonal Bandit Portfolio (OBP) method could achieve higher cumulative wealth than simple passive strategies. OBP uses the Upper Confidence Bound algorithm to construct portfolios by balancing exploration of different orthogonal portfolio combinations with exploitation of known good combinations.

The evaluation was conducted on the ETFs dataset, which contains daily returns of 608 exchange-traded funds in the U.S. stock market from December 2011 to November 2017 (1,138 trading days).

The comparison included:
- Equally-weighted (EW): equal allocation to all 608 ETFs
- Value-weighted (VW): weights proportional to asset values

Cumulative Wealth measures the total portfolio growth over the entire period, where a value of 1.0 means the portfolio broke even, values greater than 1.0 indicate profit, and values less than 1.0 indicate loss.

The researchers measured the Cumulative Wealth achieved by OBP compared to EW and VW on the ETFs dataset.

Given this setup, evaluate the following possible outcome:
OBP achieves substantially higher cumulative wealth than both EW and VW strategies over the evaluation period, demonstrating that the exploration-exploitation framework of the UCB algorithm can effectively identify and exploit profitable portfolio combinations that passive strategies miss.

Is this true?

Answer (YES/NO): YES